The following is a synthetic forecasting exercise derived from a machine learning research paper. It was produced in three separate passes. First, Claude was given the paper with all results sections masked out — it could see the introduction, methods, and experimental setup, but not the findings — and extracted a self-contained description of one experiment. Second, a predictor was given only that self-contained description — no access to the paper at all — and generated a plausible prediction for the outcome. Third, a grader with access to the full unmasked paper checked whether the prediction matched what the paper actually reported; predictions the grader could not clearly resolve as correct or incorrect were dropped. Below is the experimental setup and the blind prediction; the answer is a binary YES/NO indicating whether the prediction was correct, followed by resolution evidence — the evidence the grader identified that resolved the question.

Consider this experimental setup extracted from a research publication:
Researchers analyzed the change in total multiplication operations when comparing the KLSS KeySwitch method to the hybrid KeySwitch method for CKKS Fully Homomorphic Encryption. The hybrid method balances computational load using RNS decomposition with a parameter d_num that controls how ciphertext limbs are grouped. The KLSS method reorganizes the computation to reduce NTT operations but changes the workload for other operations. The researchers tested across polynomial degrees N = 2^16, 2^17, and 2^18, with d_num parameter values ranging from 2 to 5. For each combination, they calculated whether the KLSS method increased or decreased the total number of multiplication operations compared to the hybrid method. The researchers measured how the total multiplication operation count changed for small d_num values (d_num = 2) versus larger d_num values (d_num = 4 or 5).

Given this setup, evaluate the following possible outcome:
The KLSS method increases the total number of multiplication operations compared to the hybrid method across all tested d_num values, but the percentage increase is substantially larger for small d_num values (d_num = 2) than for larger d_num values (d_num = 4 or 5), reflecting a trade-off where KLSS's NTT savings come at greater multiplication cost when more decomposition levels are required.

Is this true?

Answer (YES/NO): NO